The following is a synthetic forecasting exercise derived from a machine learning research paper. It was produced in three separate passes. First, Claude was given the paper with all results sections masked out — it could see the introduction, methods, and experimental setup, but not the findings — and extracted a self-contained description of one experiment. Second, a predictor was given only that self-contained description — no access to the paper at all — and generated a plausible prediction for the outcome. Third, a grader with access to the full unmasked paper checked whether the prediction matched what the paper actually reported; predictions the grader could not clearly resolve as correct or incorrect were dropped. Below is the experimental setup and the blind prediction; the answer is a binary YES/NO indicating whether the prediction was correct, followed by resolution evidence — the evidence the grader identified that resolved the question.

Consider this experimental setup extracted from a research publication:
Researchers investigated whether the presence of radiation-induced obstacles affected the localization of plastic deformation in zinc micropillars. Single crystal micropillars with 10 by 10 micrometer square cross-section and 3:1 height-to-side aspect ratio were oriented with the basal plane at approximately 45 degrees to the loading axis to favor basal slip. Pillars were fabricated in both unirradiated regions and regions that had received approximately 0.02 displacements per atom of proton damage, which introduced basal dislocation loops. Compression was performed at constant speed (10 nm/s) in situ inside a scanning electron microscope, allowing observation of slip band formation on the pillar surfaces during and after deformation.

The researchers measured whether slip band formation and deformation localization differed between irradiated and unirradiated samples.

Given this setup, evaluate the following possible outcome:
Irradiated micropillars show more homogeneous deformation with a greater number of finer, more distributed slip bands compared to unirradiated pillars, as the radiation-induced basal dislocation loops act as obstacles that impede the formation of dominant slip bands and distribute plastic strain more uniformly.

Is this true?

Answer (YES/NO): NO